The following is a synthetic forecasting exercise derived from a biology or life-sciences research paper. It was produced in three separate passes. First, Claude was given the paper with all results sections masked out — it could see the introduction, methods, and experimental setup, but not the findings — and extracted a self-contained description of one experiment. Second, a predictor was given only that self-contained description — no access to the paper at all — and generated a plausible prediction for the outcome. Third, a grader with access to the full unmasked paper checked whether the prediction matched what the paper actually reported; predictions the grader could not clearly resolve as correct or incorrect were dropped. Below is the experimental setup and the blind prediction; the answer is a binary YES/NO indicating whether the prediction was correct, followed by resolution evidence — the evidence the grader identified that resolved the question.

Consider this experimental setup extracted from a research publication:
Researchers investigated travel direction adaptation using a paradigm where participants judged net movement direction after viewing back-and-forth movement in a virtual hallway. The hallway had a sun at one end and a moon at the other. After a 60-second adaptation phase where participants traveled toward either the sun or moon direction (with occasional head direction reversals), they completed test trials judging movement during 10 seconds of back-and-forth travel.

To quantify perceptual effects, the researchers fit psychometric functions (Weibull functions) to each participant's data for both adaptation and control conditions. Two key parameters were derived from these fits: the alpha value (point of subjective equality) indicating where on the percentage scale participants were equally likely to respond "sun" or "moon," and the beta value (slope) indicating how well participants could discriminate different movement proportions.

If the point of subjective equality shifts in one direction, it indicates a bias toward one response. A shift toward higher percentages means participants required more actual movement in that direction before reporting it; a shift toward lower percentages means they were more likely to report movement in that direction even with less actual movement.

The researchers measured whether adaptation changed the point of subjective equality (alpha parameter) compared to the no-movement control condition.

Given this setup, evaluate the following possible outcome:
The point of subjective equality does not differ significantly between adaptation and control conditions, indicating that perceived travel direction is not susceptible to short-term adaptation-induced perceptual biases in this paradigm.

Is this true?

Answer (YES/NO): NO